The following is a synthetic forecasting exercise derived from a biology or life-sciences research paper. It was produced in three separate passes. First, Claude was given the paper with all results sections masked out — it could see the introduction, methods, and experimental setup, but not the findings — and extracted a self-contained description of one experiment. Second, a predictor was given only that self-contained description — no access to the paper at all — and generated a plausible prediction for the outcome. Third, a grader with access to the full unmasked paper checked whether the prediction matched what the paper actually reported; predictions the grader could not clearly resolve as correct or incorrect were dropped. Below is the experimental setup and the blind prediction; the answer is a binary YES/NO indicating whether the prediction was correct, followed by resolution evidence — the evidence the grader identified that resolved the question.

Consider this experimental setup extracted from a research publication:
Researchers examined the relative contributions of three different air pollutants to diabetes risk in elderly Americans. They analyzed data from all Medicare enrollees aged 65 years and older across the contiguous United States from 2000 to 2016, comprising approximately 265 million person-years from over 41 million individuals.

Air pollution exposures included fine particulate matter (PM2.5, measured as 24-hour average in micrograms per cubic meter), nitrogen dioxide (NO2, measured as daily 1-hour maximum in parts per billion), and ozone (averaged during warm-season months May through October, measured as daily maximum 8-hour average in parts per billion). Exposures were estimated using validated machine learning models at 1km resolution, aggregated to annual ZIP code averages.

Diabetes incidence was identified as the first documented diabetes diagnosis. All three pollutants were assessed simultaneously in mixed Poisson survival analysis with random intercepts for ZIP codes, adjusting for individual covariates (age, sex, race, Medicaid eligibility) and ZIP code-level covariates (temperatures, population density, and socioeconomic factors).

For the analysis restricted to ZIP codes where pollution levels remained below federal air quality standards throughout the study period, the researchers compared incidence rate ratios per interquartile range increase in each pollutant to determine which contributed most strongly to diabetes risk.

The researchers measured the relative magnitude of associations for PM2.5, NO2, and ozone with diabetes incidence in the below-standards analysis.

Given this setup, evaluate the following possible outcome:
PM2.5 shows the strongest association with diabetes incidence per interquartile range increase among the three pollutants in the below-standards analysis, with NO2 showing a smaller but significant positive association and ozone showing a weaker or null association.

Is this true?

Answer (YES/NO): YES